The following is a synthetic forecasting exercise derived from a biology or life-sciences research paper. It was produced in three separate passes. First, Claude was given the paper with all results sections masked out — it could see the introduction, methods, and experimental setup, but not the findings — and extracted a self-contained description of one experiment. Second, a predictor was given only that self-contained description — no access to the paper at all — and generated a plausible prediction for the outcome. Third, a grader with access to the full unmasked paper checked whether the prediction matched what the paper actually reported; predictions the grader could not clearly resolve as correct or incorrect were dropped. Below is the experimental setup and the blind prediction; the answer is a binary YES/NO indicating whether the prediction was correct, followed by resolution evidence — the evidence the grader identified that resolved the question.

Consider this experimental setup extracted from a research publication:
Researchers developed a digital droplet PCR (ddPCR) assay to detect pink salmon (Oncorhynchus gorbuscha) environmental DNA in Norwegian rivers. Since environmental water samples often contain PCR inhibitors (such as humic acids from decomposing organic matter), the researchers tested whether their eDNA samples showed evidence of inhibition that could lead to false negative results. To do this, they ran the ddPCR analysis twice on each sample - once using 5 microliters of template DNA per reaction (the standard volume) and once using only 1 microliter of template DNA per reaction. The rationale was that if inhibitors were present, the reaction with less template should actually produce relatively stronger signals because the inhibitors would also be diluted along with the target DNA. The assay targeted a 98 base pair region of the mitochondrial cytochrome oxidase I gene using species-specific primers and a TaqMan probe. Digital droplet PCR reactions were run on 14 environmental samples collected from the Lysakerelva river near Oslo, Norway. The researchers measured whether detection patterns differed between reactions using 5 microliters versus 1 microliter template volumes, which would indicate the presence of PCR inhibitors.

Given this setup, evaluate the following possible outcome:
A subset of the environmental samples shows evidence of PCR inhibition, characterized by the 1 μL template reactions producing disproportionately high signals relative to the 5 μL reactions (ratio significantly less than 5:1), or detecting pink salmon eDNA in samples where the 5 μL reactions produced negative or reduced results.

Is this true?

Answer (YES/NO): NO